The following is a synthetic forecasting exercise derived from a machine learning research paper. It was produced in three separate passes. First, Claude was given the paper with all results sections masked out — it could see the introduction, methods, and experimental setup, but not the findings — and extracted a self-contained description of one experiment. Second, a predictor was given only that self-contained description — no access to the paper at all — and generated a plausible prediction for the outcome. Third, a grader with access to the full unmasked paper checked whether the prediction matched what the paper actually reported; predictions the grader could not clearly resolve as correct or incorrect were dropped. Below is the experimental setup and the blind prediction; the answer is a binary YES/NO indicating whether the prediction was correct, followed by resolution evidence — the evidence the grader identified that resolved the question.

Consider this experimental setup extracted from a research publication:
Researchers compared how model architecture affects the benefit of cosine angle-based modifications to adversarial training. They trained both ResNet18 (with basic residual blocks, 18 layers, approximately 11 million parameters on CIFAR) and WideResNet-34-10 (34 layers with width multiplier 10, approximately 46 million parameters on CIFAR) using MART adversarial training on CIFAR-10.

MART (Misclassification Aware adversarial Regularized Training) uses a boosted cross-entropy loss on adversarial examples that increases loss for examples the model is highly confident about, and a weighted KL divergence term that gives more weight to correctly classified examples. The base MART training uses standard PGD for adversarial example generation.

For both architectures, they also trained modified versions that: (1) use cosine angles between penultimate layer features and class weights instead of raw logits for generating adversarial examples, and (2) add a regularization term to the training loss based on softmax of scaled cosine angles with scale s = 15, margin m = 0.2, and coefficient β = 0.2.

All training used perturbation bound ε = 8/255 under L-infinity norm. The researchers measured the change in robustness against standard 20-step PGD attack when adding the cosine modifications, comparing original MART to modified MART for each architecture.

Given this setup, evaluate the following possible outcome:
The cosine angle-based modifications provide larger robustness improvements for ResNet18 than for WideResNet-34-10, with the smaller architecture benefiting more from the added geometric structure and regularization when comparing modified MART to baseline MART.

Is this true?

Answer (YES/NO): YES